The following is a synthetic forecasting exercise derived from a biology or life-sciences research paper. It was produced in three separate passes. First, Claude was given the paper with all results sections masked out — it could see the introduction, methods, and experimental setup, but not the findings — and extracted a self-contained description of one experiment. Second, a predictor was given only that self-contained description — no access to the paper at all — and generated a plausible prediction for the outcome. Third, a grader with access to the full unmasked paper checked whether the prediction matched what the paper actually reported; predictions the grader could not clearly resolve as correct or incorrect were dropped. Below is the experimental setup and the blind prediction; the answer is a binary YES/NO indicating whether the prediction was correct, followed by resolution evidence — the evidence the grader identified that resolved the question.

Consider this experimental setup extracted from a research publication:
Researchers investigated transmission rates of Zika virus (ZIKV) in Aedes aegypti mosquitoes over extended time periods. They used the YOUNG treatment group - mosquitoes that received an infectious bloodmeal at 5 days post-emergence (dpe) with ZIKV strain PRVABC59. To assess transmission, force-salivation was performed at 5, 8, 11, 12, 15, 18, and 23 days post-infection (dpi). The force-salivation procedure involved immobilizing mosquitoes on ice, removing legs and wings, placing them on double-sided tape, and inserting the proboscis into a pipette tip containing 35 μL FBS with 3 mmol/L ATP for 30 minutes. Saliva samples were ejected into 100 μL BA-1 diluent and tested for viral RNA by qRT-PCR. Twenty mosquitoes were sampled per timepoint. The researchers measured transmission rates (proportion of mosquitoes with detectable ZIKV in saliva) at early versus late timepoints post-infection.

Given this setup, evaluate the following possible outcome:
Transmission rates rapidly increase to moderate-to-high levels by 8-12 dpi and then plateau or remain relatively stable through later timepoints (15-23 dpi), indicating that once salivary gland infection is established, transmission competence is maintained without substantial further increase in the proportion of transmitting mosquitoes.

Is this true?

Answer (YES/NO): NO